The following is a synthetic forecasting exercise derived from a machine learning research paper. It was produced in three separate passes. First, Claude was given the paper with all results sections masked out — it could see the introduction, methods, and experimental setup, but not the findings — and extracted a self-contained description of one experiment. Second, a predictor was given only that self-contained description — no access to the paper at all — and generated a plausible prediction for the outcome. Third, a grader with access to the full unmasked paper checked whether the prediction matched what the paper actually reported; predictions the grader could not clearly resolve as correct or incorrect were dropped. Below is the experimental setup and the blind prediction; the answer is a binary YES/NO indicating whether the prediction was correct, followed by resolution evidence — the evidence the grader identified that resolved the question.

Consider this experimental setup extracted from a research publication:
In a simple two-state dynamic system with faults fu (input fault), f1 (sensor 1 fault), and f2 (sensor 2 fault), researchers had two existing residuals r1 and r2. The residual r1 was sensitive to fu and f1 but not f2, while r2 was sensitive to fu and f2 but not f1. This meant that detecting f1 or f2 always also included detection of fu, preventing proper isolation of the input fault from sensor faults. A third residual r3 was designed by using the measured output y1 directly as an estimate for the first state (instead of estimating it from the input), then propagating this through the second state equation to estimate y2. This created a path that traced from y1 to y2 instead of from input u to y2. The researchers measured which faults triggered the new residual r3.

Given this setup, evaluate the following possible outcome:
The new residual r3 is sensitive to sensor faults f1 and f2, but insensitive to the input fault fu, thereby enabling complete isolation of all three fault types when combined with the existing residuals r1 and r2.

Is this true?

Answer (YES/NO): YES